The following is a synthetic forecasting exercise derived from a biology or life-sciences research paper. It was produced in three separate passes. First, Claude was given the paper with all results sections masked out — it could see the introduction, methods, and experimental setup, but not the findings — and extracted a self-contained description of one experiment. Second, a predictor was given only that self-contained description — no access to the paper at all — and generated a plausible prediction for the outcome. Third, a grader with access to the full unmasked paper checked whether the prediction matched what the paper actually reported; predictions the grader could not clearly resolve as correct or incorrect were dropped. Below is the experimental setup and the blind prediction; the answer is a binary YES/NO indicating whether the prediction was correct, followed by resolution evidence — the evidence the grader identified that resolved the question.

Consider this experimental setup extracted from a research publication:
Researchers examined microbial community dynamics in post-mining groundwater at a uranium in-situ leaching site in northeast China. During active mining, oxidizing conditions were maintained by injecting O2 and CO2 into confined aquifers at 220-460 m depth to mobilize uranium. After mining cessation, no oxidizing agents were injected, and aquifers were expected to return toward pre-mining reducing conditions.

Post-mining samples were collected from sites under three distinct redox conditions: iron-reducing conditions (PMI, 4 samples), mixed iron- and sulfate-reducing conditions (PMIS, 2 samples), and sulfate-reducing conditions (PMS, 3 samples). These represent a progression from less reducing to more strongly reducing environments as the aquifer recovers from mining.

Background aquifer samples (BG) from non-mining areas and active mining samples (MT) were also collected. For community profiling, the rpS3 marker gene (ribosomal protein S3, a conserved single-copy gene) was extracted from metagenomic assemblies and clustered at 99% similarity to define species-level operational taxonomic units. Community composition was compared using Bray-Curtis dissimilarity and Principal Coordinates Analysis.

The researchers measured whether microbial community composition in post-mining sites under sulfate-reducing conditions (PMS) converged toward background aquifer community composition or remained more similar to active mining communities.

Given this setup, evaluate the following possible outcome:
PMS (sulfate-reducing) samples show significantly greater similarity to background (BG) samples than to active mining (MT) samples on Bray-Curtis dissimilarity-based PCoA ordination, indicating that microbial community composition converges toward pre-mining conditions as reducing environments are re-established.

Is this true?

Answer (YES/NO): NO